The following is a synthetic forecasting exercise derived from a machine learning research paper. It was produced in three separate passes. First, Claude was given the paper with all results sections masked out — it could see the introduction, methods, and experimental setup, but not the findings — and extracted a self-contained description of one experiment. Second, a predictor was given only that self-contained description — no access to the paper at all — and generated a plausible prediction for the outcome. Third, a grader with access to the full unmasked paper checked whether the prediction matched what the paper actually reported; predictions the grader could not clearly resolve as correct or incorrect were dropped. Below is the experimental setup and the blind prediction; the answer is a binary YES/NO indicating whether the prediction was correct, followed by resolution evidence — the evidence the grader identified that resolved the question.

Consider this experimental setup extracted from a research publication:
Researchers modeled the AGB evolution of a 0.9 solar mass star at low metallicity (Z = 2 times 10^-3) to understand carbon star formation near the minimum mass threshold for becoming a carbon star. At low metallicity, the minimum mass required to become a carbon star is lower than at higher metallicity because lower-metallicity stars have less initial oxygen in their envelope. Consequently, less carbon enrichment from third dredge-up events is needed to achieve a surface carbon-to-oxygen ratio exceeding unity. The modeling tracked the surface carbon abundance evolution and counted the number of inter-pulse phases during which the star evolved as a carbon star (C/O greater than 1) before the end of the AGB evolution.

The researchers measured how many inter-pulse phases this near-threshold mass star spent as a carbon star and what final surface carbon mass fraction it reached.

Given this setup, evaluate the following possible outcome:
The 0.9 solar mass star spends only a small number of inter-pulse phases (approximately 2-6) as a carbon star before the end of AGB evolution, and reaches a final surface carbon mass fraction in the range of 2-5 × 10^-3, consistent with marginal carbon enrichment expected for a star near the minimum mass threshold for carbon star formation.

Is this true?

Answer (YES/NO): YES